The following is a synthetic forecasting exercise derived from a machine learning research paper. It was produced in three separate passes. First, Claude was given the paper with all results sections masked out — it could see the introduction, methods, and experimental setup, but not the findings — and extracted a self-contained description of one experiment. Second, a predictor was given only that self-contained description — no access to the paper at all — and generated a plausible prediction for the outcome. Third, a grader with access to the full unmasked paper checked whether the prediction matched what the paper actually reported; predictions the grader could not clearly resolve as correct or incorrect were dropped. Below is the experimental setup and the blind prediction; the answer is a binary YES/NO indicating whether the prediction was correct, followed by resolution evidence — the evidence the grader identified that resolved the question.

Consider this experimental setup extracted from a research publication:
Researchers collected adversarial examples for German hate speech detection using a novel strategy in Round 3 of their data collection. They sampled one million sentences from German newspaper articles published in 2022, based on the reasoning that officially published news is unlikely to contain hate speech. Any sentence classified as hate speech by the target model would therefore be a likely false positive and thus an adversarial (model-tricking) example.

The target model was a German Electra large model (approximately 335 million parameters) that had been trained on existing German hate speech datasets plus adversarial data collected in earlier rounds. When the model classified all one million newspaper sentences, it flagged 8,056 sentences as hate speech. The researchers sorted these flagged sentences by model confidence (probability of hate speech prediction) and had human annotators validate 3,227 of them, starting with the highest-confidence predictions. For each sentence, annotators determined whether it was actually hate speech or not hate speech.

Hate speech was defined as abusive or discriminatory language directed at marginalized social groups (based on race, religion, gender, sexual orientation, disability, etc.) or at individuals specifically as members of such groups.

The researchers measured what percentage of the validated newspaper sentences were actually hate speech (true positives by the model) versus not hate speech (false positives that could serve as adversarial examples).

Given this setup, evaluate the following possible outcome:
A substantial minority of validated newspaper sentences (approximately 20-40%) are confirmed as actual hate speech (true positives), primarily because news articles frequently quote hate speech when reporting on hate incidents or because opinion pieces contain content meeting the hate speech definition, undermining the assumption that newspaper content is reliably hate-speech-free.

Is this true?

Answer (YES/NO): NO